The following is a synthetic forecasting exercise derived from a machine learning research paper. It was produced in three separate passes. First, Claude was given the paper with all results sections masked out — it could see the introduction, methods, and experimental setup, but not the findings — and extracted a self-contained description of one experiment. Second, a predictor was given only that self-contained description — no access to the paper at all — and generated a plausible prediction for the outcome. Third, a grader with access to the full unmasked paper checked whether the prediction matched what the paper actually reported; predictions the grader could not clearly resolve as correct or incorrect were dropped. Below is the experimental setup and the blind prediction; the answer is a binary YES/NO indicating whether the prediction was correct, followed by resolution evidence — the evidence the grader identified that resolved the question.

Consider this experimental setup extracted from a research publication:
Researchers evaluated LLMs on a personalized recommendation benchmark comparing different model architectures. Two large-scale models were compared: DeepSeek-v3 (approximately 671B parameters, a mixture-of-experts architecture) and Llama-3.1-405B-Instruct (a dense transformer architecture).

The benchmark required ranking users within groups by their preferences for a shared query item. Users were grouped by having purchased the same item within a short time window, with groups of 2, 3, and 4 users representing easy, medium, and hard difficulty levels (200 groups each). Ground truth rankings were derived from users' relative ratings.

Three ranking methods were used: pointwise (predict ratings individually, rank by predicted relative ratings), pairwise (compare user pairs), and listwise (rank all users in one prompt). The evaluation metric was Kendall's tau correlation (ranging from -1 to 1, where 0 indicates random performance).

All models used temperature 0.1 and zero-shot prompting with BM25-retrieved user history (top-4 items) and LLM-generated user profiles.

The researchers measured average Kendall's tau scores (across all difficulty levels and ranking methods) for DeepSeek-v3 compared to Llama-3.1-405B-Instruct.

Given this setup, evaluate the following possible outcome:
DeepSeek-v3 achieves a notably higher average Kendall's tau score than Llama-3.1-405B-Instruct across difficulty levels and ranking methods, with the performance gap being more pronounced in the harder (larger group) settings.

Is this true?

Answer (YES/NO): NO